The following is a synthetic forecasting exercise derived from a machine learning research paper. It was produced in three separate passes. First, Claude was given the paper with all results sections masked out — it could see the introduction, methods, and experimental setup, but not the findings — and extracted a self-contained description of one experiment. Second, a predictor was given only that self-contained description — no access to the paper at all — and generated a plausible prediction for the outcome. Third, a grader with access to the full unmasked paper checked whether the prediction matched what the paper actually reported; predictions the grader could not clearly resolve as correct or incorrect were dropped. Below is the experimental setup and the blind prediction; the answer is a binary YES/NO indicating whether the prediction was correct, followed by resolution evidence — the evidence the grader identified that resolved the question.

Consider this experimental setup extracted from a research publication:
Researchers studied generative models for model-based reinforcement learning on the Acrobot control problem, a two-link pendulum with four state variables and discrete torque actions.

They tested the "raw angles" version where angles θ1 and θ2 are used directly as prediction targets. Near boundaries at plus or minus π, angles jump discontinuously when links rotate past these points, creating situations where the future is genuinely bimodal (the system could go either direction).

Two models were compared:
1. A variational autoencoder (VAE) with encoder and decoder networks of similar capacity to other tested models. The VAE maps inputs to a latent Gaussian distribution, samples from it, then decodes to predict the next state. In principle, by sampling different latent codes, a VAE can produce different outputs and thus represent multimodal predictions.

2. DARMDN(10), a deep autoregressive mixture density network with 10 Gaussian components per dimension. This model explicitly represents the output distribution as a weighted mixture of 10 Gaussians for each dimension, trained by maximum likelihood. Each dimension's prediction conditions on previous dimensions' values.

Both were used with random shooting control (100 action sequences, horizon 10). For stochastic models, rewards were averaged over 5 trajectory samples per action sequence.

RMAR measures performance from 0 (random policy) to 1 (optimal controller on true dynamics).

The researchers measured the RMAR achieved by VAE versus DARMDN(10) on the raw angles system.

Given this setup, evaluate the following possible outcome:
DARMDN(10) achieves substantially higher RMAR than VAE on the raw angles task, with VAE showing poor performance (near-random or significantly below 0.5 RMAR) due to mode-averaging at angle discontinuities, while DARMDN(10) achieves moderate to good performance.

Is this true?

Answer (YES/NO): NO